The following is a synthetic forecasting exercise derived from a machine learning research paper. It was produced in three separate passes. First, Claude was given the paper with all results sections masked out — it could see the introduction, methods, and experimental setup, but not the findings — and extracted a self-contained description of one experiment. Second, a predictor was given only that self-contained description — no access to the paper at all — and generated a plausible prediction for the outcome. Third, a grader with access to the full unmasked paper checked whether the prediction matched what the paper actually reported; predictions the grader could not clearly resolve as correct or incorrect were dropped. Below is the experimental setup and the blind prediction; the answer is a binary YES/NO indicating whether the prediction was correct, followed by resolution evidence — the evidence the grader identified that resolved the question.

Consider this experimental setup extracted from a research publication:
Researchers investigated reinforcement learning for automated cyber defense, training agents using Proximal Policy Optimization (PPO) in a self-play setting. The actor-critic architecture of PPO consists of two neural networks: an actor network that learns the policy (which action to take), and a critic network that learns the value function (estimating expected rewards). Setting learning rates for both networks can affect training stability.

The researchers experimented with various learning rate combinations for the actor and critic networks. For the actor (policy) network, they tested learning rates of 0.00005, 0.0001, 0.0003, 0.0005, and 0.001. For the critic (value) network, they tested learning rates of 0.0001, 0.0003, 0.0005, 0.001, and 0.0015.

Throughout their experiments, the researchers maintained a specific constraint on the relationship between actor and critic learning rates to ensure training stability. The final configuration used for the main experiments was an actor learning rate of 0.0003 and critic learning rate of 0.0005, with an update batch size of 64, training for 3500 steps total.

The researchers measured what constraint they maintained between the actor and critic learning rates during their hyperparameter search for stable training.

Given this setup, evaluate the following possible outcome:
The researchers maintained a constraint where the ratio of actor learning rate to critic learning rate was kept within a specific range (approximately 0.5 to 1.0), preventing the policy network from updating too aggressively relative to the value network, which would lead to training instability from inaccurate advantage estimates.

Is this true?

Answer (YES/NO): NO